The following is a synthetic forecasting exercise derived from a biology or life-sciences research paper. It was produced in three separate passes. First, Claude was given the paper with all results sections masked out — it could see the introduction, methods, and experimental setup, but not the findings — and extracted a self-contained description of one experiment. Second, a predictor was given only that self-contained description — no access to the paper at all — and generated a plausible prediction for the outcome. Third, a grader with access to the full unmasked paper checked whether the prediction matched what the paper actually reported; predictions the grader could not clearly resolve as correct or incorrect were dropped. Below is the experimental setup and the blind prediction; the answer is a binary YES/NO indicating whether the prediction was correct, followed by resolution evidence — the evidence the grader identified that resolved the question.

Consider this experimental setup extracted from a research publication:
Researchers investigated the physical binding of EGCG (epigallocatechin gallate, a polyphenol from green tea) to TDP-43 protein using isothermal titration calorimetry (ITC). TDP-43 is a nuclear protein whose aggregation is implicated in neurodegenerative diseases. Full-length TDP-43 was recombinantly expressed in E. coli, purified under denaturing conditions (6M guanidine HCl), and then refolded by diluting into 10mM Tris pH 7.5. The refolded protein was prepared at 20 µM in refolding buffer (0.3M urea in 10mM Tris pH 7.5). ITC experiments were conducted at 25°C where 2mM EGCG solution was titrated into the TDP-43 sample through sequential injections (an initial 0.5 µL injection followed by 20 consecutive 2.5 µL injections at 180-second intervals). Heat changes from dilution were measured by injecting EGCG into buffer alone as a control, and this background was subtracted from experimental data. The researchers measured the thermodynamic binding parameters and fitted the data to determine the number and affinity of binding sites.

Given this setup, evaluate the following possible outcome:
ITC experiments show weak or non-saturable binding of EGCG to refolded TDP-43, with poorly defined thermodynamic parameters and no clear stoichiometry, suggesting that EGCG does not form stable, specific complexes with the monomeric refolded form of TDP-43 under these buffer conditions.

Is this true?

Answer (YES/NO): NO